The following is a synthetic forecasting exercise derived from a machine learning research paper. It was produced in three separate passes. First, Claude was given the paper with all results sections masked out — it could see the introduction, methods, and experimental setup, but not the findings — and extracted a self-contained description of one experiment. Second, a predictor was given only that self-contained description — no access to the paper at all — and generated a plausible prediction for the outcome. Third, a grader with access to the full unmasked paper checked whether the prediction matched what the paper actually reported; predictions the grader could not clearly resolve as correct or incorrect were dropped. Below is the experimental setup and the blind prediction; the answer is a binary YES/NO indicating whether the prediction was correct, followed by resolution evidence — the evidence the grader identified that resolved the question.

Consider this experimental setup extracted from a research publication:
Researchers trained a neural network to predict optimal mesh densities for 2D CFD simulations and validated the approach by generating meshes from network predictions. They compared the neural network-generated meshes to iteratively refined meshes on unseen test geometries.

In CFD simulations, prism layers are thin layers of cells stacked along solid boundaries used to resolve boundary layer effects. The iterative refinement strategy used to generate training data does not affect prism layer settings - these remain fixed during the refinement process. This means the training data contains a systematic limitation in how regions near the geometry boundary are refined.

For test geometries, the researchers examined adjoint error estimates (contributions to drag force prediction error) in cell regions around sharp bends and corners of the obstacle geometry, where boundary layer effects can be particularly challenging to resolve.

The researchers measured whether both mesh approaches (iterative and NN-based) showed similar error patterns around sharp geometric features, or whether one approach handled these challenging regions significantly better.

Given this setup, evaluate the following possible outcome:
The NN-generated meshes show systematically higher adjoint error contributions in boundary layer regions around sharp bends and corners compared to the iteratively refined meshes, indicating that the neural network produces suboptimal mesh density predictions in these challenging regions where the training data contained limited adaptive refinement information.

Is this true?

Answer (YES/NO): NO